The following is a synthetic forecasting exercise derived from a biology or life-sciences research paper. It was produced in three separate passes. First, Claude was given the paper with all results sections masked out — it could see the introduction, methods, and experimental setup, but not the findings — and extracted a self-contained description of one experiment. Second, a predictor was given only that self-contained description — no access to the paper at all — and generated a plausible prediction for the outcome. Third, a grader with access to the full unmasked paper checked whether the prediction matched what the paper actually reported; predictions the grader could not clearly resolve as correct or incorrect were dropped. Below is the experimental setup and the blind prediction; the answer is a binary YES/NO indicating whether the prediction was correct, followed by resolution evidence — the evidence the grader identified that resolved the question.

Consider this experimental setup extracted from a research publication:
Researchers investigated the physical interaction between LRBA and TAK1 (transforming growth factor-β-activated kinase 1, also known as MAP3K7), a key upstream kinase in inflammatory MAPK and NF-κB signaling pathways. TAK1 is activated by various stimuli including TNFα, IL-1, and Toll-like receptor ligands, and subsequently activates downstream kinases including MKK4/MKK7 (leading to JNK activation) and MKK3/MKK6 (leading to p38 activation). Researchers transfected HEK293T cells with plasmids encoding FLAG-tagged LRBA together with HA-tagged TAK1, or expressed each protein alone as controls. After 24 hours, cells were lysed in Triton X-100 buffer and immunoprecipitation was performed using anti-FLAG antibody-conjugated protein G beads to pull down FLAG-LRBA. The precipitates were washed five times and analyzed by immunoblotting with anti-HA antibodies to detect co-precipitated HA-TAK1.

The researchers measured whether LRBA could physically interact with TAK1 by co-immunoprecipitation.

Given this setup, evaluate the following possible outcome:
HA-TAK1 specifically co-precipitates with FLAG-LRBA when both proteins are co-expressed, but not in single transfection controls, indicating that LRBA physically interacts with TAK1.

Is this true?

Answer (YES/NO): YES